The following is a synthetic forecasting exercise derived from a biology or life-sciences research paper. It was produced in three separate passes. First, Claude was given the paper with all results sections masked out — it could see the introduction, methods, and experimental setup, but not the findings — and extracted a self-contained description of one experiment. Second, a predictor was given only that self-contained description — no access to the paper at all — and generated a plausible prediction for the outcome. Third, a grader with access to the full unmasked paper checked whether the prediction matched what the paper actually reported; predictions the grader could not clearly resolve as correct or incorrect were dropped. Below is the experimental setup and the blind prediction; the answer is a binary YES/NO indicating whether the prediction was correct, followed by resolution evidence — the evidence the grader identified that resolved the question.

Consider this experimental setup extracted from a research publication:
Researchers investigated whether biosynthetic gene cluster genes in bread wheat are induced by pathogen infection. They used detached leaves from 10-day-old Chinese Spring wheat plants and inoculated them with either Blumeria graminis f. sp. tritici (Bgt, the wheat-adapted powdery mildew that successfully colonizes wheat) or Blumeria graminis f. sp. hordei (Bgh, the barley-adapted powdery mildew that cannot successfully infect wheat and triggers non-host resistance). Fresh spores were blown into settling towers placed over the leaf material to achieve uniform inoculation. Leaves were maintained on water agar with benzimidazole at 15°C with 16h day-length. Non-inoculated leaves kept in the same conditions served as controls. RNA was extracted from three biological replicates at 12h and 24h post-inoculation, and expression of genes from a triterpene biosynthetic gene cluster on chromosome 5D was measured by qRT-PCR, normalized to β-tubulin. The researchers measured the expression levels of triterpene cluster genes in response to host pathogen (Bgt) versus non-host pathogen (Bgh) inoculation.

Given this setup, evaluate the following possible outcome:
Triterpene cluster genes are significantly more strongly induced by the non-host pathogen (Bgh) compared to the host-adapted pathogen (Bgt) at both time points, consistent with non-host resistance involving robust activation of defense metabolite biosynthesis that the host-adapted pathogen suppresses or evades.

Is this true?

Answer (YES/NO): YES